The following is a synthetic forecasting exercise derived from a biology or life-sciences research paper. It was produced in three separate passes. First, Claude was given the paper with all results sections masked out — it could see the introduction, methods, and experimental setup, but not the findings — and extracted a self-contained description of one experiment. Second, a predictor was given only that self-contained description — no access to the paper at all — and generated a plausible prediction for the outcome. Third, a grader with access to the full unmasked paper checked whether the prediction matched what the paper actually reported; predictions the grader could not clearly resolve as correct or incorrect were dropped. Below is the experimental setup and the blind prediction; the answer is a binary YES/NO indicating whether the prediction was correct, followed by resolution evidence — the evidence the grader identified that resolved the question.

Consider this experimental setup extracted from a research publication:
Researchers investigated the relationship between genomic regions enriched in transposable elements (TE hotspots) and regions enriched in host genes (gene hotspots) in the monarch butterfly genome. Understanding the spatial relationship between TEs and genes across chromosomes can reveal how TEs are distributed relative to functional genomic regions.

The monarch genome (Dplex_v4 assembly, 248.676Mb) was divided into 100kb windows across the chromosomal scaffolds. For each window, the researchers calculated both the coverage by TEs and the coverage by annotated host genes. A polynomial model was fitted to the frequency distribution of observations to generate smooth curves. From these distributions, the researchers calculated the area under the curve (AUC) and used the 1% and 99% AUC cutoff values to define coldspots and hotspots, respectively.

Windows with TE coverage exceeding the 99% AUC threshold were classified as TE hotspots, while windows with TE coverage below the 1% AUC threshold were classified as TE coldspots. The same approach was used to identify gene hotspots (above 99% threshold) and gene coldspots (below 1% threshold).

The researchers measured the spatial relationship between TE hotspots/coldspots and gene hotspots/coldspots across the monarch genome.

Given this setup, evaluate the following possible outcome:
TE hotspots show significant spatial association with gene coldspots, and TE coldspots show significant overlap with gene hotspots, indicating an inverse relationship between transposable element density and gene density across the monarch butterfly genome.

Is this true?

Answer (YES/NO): NO